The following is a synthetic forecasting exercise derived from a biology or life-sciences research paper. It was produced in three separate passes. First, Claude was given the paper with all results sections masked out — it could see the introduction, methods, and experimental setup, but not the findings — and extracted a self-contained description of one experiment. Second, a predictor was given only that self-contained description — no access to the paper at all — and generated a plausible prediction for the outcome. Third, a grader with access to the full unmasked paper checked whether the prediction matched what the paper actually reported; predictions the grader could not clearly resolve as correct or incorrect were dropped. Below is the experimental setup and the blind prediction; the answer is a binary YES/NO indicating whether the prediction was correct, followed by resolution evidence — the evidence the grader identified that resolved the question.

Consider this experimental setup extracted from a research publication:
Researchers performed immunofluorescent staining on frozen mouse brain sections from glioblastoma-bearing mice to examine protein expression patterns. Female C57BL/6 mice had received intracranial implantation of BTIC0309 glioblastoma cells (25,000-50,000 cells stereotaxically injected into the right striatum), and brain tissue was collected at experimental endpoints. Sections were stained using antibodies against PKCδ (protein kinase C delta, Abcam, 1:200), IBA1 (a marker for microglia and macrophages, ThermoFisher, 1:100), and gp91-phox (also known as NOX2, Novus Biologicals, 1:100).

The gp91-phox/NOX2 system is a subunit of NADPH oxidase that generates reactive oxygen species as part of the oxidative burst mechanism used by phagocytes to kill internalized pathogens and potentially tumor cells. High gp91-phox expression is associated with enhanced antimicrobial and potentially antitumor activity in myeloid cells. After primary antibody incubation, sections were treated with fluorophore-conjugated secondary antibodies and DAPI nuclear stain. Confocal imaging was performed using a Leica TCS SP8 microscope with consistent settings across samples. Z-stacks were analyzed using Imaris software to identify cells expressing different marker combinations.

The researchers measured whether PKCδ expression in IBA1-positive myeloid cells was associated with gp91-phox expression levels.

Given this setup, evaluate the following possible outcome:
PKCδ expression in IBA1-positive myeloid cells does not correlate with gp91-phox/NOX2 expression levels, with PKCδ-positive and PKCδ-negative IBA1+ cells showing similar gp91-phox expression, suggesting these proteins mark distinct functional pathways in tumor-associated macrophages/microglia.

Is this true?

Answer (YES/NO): NO